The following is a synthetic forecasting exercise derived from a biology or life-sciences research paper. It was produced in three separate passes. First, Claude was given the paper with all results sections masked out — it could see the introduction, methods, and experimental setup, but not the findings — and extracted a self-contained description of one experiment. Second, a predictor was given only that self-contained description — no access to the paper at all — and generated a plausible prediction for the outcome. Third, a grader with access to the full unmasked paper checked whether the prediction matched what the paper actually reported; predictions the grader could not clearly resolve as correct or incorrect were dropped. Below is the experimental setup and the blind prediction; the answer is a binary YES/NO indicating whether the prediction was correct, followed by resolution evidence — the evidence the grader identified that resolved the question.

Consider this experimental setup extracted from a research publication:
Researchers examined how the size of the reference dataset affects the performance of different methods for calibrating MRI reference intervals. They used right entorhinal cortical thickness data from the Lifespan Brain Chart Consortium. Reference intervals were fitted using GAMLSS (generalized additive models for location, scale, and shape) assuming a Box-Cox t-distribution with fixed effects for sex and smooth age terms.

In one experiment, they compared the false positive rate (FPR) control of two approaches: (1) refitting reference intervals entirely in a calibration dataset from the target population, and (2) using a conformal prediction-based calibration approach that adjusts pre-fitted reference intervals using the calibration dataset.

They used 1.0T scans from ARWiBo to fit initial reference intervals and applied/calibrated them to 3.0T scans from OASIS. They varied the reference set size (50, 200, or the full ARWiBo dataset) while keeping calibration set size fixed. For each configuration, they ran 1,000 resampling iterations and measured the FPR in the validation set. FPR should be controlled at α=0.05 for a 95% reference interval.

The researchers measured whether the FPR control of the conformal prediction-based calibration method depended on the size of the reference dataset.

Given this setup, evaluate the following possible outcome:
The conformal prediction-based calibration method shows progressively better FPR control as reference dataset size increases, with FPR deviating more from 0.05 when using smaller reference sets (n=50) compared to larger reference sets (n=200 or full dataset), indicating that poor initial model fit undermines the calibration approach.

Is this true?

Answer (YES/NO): NO